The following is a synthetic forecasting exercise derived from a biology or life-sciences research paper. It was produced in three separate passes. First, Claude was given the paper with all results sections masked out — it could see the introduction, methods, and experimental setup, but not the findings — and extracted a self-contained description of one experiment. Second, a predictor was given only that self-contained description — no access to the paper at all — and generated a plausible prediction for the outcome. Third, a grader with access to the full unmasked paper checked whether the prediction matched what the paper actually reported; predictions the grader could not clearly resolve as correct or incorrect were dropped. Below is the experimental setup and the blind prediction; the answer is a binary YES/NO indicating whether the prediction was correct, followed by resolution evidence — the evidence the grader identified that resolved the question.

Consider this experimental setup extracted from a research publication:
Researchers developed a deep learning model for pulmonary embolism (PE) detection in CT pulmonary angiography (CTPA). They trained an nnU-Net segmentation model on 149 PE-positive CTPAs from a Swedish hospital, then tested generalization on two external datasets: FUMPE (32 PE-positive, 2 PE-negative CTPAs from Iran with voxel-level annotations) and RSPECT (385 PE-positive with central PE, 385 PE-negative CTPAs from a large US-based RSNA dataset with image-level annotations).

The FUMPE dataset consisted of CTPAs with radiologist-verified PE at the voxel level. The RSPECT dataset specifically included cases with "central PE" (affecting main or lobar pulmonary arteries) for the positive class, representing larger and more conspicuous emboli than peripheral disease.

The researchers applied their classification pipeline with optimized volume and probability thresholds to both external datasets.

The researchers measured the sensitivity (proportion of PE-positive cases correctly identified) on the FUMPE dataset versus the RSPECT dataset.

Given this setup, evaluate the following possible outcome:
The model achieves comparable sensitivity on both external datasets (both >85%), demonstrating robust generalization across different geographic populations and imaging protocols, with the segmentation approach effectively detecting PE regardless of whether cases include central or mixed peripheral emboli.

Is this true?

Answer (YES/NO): YES